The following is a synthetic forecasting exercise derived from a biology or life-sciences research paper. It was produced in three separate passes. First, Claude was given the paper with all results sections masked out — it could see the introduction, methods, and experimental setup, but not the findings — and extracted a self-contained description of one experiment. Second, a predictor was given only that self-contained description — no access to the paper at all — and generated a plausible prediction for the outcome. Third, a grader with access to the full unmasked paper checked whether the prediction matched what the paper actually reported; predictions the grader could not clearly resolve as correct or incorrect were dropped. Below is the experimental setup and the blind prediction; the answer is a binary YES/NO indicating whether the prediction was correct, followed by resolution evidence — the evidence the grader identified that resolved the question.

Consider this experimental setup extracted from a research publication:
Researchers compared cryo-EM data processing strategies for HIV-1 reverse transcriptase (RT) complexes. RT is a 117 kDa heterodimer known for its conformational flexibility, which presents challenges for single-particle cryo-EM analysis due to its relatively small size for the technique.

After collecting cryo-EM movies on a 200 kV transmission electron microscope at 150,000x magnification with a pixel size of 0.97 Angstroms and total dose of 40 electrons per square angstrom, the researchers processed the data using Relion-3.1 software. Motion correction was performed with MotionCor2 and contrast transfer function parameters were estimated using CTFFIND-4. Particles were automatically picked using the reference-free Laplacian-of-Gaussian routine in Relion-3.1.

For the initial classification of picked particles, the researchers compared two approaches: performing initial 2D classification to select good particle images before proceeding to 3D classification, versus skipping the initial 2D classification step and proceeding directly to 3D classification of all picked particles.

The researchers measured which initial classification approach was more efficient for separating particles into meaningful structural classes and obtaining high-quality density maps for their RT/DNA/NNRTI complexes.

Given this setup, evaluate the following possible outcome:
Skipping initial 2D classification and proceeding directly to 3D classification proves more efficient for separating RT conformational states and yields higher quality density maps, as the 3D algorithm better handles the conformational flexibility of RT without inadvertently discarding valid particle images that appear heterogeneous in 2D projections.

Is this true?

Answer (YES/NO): YES